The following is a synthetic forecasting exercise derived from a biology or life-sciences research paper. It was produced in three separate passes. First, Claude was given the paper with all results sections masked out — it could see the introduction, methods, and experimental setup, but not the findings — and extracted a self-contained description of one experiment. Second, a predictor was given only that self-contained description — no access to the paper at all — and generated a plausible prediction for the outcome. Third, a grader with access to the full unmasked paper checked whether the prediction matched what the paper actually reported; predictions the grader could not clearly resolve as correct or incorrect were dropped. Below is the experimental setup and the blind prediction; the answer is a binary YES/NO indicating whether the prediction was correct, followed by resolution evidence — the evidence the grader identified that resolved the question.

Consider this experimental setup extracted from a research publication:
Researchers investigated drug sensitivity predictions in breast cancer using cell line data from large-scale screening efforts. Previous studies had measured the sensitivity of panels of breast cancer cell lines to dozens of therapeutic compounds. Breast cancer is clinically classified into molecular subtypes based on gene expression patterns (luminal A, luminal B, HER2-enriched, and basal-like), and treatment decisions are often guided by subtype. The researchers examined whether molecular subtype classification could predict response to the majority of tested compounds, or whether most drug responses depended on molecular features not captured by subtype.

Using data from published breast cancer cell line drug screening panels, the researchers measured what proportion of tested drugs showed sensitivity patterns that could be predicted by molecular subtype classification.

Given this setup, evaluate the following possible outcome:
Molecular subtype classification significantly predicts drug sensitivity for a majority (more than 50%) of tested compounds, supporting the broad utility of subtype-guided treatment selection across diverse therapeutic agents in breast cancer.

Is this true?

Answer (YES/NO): NO